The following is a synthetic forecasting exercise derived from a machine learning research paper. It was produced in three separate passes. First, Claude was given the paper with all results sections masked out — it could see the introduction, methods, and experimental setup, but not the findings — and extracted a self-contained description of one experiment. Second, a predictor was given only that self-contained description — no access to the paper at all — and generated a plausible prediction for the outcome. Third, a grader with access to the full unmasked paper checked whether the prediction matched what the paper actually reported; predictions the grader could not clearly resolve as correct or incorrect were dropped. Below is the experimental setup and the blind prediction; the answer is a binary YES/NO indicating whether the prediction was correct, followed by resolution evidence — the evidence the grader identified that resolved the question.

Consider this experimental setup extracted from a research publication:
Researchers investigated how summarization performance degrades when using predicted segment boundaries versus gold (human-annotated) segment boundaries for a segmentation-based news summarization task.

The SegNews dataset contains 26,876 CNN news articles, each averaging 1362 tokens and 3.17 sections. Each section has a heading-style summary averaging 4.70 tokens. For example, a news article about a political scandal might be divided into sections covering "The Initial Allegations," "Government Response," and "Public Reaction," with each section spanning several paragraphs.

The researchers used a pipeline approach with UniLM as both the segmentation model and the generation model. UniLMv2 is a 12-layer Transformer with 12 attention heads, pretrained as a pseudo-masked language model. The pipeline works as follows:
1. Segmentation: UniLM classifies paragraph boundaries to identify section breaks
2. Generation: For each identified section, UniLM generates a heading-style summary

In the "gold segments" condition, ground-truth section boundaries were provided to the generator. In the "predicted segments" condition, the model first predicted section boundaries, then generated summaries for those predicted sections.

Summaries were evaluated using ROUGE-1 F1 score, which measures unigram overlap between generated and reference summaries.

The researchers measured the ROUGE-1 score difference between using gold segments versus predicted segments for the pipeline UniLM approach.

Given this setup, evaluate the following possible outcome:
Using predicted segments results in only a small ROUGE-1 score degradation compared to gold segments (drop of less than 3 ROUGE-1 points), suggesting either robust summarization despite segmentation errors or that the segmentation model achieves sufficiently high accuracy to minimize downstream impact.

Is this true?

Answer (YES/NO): NO